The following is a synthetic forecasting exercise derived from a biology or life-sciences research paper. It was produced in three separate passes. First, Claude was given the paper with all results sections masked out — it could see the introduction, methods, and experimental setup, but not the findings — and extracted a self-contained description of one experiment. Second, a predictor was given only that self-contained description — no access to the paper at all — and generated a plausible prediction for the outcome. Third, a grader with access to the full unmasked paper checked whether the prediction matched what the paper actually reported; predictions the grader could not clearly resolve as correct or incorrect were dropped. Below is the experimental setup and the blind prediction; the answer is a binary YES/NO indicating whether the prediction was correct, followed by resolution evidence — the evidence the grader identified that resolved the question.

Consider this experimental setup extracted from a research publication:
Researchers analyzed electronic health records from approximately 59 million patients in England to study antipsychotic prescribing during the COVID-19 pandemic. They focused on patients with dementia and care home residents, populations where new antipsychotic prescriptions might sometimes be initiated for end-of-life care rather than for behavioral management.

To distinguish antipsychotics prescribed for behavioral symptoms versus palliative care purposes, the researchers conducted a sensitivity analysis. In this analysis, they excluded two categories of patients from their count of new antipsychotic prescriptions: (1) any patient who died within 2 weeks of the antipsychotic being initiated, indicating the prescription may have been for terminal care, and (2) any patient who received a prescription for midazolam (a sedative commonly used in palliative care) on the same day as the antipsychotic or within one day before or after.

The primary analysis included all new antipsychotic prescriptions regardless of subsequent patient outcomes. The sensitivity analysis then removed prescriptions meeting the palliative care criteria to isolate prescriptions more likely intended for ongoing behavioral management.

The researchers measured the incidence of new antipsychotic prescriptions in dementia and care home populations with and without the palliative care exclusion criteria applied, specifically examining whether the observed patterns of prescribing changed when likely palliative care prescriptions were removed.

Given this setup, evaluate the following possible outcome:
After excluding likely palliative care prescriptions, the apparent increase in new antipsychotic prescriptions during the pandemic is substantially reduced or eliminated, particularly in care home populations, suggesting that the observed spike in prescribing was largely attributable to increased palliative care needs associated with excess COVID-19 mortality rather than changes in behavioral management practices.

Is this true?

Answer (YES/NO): YES